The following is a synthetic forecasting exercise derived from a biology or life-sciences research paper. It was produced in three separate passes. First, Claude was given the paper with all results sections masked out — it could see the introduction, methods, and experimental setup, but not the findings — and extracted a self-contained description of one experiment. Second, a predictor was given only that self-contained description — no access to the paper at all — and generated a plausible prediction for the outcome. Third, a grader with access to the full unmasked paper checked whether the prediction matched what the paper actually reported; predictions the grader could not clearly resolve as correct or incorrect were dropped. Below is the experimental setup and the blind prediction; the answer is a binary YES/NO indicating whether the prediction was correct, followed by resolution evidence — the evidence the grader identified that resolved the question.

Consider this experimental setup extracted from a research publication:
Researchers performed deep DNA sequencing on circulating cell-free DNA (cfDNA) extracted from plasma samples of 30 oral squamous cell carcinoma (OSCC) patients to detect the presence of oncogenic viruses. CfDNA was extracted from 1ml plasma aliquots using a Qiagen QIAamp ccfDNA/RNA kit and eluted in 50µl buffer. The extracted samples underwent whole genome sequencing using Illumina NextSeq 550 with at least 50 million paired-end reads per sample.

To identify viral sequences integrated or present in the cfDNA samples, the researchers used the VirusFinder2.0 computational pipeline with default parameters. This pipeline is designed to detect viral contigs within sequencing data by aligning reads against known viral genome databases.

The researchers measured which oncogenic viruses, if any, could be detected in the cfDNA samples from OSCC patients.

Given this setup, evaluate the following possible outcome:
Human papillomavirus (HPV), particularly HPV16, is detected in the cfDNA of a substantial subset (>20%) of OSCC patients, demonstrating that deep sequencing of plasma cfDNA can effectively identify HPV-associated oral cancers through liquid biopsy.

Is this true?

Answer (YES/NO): NO